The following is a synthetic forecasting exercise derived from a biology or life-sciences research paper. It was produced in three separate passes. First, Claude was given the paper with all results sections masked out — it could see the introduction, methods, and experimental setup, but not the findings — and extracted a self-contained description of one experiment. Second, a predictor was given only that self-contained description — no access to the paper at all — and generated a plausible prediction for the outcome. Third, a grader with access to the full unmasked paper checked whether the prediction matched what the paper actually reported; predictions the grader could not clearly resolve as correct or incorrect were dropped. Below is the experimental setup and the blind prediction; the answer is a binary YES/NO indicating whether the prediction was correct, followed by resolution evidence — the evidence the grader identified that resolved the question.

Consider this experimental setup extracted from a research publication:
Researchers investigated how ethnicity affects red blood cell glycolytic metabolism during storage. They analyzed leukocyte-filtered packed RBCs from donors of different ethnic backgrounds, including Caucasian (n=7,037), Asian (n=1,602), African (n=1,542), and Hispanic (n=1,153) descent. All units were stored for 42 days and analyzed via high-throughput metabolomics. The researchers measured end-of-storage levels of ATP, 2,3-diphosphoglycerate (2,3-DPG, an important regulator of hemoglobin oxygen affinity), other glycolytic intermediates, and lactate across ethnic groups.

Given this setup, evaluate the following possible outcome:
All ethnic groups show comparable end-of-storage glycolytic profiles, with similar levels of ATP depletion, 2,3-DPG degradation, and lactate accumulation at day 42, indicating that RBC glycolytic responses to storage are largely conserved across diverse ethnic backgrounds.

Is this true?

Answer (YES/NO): NO